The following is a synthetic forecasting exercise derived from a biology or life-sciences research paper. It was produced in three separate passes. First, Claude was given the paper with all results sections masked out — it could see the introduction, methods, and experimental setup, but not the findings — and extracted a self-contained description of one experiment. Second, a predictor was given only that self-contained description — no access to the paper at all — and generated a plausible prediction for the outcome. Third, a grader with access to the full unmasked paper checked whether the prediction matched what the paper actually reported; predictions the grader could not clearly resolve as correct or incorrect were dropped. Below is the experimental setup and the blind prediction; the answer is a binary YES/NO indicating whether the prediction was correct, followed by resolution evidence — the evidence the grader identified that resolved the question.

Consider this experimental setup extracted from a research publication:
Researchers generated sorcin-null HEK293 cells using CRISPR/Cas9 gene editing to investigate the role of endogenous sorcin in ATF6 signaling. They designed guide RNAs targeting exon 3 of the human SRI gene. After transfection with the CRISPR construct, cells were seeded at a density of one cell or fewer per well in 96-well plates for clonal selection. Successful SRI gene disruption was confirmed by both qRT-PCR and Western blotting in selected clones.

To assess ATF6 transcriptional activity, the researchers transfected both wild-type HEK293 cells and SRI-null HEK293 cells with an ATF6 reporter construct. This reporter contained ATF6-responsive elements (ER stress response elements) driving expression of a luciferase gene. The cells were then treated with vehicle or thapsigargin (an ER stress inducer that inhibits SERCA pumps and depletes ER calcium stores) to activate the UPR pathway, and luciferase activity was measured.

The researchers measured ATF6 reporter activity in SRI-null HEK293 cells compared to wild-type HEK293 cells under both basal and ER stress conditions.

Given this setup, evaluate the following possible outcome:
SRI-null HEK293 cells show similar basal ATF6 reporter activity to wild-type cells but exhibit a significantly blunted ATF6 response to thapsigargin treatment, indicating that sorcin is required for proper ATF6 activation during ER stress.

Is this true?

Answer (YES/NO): NO